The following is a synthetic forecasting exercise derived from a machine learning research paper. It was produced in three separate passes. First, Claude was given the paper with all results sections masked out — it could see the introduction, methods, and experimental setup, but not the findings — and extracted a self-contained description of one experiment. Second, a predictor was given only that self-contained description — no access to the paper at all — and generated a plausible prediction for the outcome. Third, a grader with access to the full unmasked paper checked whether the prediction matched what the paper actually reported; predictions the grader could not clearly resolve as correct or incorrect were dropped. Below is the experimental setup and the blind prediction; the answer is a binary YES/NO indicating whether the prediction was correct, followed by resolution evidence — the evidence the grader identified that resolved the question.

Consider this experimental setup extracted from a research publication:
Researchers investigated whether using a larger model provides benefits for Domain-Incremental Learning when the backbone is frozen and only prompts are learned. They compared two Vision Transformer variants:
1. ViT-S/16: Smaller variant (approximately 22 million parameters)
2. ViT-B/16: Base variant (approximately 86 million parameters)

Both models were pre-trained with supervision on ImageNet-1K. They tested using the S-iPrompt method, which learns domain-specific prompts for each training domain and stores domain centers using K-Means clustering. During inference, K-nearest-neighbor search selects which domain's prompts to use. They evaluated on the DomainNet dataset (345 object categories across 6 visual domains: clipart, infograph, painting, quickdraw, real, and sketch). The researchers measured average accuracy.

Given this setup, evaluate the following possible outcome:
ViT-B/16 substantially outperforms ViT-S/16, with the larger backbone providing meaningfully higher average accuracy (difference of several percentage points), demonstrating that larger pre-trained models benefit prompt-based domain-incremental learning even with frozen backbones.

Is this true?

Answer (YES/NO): YES